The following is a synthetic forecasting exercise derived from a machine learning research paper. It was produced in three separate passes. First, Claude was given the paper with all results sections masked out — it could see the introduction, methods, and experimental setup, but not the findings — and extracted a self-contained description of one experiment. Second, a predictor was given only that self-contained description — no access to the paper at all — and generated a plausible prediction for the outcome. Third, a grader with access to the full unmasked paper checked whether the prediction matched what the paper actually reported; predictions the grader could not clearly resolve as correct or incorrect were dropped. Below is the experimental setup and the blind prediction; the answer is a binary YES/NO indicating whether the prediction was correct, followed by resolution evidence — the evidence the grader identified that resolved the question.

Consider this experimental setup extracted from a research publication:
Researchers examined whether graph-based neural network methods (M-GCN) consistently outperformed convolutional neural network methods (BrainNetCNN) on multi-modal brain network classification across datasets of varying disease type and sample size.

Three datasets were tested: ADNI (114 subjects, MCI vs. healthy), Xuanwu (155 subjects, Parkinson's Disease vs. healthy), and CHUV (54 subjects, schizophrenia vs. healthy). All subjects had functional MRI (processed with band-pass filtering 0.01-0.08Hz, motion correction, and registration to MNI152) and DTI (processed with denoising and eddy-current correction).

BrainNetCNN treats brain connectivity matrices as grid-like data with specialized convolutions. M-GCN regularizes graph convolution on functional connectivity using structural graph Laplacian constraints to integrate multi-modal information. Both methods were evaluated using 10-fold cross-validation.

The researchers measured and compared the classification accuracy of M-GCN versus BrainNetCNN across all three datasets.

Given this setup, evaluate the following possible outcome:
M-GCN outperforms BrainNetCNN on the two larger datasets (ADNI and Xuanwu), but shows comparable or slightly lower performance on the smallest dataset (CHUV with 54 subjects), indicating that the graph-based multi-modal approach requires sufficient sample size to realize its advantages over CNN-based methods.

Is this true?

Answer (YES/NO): YES